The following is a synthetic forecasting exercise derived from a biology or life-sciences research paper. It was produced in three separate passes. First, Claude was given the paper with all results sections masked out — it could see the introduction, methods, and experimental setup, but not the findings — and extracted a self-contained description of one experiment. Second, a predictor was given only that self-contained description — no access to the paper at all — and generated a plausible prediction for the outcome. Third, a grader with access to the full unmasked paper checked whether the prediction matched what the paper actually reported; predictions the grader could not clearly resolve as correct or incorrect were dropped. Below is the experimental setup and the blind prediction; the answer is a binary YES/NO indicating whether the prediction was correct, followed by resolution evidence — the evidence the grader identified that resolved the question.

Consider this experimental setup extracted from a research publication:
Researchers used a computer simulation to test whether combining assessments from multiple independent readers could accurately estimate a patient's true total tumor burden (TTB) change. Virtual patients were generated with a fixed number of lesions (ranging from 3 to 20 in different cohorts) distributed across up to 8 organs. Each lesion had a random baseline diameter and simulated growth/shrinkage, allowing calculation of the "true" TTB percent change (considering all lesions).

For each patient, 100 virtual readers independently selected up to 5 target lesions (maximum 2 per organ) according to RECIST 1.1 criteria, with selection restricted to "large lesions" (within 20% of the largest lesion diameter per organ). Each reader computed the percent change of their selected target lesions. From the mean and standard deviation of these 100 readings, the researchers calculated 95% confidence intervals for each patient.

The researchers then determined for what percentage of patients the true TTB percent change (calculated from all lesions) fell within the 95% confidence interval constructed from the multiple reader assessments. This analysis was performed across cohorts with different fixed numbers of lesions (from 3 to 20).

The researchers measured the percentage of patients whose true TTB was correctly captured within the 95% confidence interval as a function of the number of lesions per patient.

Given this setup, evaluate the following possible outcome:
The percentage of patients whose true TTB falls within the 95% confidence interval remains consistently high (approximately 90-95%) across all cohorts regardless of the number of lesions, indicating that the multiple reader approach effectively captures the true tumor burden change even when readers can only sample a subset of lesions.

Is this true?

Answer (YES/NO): NO